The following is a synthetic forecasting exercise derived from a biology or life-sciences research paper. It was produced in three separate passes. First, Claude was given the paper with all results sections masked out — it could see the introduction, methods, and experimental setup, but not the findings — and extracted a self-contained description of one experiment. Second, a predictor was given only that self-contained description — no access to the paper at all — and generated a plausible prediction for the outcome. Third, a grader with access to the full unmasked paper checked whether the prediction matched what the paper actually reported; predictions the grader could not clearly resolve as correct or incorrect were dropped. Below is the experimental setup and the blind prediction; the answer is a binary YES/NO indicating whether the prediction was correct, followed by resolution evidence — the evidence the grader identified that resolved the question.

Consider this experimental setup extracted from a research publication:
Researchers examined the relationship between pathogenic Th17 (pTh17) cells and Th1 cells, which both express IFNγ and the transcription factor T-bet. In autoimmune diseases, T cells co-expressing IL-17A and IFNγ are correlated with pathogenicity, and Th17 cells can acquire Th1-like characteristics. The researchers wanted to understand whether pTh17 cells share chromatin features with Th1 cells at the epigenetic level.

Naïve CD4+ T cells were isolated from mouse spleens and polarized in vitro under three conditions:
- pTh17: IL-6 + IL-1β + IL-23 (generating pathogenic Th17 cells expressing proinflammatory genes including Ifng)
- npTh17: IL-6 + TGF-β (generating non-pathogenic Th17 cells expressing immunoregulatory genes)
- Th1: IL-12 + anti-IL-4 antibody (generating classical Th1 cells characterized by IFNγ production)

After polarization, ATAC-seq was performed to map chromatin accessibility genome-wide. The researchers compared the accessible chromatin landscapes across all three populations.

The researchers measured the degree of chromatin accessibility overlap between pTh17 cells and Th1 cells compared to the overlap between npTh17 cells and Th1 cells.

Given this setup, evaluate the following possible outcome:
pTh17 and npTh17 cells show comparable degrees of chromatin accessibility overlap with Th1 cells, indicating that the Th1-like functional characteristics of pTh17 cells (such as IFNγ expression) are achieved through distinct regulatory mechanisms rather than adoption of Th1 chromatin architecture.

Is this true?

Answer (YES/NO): NO